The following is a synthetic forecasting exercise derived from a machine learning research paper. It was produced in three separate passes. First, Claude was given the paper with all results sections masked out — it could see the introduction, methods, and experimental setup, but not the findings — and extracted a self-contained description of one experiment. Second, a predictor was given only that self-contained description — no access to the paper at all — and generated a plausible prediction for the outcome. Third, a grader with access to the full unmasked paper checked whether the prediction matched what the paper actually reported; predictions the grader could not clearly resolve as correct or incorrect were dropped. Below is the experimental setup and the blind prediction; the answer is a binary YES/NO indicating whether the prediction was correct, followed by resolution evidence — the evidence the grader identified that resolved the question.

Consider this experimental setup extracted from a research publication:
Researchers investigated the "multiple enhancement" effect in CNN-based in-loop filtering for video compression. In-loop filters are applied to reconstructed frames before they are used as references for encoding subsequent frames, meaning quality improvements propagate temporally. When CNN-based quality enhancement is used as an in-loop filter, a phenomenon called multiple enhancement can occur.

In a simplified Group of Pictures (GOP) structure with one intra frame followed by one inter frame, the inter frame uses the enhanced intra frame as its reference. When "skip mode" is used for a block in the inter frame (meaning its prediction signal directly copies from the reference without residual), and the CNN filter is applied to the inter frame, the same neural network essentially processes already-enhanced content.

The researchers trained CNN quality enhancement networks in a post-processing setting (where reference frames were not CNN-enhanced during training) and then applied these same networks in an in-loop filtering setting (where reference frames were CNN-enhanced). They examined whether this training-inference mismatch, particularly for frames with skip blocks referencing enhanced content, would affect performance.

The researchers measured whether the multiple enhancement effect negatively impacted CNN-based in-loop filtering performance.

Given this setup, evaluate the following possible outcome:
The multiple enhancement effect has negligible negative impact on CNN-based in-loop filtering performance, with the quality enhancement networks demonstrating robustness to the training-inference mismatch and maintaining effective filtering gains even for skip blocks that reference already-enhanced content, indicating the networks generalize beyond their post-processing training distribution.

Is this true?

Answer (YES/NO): NO